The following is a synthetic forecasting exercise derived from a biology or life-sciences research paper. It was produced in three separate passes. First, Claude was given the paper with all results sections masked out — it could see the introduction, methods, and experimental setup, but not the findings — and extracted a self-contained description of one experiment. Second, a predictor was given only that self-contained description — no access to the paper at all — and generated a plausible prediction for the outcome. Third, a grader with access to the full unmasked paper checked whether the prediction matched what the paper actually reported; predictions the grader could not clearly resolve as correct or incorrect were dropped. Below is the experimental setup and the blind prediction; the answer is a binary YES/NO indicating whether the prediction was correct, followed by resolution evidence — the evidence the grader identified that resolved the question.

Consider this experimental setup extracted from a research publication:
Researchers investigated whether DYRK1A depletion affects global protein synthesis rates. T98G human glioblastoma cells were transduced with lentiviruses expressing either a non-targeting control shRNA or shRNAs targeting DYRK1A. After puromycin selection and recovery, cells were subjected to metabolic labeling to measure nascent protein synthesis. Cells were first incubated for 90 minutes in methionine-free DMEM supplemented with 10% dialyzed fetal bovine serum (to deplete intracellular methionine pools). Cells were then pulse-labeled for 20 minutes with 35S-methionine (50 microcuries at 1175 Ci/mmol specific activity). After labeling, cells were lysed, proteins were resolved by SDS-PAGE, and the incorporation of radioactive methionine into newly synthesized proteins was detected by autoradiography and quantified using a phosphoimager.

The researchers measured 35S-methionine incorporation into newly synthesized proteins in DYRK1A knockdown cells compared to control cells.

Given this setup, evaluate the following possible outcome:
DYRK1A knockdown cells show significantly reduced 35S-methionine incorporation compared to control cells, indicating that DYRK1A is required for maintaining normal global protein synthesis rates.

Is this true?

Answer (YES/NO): YES